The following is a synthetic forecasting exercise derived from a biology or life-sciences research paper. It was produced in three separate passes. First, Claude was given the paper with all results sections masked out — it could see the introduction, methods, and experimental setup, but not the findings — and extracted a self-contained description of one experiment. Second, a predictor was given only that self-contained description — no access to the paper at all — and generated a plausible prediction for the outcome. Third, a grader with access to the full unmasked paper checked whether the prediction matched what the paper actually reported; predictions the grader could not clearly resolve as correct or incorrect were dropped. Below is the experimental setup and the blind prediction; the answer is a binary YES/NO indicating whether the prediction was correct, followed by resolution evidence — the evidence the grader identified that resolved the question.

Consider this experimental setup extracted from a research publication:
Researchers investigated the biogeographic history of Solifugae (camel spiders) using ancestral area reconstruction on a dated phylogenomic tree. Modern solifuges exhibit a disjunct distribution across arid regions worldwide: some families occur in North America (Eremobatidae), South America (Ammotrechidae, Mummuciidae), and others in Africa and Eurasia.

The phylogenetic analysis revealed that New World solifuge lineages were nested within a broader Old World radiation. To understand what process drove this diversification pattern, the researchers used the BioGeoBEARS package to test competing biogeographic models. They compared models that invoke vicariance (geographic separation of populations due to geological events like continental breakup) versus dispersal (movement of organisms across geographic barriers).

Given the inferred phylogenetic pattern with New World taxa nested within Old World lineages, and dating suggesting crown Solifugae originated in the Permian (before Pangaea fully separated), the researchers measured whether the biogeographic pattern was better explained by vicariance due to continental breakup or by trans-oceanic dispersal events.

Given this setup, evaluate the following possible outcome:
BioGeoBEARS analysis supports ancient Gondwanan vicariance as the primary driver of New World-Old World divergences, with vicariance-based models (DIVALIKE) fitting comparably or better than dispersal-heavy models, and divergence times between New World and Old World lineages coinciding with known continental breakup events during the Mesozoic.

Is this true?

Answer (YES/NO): NO